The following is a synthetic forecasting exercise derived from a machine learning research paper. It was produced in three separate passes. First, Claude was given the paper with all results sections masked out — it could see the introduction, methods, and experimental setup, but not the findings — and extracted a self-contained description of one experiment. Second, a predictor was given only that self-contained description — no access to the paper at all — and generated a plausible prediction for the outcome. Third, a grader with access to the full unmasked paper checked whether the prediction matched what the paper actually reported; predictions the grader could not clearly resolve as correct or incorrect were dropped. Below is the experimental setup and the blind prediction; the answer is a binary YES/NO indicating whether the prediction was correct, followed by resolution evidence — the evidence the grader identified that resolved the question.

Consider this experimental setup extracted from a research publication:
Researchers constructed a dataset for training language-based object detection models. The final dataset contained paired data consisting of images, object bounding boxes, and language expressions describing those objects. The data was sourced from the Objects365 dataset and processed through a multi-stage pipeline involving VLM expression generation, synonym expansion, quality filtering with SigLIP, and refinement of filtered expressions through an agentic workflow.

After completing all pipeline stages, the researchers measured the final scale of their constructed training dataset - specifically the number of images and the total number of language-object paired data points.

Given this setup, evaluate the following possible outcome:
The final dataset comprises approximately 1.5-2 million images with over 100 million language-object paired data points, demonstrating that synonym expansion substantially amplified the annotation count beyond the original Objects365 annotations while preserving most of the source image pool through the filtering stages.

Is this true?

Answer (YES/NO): NO